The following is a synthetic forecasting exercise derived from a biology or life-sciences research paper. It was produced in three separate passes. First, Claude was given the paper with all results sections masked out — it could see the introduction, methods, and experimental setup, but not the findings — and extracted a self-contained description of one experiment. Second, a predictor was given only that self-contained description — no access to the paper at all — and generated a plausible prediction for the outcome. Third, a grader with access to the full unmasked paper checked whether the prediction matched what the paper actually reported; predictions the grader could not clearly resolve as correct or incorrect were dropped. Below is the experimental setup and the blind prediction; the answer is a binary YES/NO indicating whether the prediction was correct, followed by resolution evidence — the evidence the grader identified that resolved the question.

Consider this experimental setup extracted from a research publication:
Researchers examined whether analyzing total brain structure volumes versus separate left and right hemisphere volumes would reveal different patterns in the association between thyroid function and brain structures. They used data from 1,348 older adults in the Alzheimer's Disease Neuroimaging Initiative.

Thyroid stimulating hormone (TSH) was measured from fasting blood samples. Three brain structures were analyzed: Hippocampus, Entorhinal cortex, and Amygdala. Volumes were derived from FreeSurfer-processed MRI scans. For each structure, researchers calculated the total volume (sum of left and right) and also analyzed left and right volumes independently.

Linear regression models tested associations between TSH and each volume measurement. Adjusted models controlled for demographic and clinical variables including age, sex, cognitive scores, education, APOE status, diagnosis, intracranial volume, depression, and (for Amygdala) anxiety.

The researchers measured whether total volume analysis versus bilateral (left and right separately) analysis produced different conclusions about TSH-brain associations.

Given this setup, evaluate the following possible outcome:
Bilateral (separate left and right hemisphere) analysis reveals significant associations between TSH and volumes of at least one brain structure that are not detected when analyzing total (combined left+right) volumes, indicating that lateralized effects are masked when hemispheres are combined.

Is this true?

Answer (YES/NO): YES